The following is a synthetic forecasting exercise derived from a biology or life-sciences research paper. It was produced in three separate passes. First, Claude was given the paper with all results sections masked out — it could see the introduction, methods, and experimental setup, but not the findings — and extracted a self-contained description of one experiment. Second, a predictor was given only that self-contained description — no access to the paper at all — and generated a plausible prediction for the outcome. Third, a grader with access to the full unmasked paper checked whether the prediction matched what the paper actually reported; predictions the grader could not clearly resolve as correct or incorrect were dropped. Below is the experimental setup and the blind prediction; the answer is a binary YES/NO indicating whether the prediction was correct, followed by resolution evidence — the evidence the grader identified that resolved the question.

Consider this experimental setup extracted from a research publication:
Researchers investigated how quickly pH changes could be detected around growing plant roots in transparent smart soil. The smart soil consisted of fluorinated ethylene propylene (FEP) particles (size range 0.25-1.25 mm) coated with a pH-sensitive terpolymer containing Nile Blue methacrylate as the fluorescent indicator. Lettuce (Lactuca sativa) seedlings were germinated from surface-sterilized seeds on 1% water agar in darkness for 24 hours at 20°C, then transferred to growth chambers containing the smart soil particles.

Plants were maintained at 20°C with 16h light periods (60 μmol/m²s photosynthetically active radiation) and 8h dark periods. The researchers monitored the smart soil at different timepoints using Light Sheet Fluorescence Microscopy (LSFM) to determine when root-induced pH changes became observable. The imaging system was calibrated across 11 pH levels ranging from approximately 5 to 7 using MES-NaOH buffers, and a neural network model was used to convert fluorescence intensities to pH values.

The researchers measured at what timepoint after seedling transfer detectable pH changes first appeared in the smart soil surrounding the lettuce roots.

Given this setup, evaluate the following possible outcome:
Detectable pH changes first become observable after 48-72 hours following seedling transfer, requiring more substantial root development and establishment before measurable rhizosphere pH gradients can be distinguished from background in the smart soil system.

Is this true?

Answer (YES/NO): NO